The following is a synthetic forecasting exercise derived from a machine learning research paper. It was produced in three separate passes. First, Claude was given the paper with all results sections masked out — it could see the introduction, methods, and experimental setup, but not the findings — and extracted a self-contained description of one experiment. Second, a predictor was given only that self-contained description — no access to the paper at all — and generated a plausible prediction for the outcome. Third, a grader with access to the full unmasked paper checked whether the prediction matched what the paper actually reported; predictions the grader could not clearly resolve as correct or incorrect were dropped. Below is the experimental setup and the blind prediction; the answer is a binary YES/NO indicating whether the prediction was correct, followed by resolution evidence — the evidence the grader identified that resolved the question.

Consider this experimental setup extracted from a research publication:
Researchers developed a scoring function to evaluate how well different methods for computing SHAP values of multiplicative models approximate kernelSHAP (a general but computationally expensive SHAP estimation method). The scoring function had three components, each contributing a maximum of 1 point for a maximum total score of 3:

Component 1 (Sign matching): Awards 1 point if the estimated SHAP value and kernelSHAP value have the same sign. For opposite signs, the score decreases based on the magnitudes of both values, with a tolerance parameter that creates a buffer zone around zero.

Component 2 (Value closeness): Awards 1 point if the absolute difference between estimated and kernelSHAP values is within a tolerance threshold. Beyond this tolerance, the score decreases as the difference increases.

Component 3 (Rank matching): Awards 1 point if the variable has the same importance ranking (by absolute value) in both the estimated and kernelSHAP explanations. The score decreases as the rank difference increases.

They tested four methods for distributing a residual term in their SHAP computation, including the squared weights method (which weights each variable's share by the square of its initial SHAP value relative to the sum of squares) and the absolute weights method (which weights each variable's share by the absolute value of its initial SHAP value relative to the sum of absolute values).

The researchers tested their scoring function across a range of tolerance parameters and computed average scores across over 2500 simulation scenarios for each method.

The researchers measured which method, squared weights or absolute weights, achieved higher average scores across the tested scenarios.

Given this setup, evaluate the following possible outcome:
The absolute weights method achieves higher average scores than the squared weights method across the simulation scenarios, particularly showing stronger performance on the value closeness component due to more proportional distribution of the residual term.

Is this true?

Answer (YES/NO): NO